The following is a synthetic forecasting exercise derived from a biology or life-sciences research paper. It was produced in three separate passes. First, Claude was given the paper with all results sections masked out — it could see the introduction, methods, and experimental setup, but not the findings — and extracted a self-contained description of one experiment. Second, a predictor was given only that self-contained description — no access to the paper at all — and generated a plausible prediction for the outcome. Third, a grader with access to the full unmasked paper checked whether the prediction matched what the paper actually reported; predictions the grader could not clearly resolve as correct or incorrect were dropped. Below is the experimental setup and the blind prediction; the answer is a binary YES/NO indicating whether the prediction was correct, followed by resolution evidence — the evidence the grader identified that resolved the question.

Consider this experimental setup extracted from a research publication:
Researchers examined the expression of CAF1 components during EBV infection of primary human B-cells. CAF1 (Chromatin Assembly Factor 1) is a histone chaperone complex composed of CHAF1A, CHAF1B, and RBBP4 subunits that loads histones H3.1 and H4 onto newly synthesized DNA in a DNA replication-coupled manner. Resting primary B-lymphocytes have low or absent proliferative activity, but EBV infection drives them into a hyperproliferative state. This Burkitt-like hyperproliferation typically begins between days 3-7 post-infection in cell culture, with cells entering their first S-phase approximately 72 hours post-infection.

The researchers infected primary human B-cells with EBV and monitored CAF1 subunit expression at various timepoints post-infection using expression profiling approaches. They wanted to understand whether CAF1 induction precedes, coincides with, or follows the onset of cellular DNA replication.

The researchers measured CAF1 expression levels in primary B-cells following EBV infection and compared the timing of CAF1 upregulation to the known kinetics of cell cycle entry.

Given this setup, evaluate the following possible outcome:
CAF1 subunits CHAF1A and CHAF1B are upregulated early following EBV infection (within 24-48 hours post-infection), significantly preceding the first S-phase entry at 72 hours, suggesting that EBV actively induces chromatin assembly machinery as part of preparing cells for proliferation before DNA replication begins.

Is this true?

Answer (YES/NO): YES